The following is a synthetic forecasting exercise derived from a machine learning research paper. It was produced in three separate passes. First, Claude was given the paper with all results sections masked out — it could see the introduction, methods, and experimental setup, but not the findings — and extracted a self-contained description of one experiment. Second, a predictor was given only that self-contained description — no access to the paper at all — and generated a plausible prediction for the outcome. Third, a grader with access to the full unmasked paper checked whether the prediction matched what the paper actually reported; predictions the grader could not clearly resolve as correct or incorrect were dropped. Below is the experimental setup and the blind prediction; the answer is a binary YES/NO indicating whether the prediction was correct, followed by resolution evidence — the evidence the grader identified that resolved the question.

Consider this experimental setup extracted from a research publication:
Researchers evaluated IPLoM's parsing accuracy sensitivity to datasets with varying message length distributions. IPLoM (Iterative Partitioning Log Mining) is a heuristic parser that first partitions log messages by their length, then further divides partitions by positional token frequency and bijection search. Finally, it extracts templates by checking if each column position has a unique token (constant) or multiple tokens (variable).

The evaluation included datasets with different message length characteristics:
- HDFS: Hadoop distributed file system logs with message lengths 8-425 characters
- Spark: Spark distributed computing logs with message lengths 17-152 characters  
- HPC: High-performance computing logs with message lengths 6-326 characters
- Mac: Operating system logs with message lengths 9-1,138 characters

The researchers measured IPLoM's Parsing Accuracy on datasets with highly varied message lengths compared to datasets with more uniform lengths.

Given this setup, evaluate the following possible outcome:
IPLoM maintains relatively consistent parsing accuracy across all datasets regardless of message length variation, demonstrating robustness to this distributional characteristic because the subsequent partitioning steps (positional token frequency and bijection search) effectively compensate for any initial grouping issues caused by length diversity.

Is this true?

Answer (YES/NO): NO